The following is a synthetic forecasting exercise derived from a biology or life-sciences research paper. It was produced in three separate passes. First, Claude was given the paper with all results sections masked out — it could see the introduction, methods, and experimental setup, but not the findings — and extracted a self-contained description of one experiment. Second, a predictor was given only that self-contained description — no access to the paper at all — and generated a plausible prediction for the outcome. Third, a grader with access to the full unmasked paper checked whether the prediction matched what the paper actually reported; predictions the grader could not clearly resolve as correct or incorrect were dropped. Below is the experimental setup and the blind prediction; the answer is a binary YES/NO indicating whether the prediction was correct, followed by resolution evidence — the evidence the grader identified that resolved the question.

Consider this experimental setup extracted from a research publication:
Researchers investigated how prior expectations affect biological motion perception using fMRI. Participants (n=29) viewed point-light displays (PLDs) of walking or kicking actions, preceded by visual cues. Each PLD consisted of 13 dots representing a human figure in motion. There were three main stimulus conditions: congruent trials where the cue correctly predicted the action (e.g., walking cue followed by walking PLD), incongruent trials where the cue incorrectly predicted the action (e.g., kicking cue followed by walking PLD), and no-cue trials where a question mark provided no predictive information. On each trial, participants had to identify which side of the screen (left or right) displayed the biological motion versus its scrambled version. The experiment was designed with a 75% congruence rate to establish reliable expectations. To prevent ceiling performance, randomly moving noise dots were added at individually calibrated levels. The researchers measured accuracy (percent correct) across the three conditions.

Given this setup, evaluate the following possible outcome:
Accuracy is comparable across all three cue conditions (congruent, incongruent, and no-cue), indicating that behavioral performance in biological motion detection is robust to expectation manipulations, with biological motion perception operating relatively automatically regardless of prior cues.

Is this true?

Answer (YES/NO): NO